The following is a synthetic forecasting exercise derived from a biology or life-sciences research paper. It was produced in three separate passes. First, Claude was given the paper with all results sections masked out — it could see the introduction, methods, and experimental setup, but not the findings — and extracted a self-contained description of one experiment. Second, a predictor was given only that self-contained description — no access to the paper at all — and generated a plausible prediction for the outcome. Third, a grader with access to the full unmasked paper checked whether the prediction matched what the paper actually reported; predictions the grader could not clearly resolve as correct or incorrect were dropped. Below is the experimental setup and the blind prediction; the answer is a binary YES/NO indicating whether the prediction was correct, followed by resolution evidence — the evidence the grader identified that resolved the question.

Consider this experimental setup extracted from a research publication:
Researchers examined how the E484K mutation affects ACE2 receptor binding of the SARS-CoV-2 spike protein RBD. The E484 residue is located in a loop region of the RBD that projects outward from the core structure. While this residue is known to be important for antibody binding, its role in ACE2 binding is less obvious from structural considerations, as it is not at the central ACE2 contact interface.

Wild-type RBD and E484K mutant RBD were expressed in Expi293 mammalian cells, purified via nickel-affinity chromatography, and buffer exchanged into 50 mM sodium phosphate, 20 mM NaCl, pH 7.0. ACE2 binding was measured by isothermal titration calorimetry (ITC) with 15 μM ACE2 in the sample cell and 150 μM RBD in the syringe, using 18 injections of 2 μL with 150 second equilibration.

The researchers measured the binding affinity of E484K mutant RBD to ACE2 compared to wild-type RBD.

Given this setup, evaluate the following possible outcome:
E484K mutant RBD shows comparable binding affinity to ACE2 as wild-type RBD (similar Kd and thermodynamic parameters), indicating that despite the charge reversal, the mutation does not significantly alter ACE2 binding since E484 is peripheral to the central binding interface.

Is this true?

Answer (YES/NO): NO